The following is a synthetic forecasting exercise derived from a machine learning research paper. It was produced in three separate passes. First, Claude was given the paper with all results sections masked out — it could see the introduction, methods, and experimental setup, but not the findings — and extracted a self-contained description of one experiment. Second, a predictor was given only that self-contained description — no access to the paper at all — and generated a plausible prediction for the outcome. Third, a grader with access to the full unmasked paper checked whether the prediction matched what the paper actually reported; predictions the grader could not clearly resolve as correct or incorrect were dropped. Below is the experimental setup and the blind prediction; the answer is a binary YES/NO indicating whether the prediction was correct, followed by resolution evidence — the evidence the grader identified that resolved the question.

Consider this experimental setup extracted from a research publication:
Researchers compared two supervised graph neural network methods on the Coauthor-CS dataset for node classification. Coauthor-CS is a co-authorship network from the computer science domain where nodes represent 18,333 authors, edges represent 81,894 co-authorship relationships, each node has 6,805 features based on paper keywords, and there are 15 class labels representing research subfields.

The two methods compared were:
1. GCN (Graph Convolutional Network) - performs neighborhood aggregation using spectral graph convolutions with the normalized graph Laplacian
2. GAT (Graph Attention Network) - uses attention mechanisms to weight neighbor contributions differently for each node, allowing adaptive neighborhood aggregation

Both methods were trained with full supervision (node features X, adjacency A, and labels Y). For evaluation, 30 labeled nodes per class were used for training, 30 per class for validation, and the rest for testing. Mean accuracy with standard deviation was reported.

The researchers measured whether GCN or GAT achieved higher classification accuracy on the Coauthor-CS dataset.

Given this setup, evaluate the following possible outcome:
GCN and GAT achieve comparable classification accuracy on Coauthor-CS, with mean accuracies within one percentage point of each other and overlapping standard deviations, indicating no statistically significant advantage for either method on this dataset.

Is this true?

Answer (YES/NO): NO